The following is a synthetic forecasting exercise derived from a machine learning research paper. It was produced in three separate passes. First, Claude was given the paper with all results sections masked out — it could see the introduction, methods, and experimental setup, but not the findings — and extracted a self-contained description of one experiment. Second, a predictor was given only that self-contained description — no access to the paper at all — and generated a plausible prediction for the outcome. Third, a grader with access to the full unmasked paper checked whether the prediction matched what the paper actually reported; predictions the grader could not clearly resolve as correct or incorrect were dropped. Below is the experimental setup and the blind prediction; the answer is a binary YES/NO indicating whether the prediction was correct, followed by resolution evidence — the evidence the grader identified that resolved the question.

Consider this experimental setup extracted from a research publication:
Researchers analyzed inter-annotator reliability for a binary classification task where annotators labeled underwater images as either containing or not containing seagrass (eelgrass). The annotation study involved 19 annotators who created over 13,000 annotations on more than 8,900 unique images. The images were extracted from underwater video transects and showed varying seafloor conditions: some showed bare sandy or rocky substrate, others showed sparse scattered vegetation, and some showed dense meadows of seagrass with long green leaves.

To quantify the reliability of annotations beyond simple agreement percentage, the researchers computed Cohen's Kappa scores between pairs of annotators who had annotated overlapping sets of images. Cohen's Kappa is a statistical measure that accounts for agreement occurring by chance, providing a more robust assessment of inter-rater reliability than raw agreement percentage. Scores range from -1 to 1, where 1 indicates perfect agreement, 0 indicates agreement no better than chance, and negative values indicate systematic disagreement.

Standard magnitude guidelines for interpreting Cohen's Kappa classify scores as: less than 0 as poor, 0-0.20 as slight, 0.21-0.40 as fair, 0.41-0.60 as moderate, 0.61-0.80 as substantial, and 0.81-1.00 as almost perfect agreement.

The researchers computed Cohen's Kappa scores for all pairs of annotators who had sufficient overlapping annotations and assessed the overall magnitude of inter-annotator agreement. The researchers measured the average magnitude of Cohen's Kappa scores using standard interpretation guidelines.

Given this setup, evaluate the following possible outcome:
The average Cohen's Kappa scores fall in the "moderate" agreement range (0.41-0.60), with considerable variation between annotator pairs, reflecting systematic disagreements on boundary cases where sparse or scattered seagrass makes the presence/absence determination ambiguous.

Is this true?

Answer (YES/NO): NO